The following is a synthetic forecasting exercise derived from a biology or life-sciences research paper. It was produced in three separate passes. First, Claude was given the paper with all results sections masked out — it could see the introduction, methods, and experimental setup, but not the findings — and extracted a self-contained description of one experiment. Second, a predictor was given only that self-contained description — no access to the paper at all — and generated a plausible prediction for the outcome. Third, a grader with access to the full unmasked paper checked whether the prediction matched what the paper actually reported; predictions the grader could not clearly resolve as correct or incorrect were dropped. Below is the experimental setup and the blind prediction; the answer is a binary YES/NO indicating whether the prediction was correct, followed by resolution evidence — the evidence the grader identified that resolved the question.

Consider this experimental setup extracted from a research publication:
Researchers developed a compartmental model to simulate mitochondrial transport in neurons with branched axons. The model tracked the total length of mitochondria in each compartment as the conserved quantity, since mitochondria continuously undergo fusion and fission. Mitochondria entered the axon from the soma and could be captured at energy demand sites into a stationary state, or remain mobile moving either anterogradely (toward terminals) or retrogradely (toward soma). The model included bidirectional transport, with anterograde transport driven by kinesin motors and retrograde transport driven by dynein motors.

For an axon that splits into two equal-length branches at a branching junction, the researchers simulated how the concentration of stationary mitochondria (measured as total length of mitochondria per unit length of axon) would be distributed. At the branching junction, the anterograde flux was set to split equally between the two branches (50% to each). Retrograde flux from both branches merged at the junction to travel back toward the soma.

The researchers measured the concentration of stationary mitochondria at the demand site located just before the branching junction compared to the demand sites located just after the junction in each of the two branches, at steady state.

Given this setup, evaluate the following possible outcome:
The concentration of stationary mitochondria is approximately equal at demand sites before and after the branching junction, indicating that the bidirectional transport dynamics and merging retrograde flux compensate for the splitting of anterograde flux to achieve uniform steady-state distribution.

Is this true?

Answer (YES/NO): NO